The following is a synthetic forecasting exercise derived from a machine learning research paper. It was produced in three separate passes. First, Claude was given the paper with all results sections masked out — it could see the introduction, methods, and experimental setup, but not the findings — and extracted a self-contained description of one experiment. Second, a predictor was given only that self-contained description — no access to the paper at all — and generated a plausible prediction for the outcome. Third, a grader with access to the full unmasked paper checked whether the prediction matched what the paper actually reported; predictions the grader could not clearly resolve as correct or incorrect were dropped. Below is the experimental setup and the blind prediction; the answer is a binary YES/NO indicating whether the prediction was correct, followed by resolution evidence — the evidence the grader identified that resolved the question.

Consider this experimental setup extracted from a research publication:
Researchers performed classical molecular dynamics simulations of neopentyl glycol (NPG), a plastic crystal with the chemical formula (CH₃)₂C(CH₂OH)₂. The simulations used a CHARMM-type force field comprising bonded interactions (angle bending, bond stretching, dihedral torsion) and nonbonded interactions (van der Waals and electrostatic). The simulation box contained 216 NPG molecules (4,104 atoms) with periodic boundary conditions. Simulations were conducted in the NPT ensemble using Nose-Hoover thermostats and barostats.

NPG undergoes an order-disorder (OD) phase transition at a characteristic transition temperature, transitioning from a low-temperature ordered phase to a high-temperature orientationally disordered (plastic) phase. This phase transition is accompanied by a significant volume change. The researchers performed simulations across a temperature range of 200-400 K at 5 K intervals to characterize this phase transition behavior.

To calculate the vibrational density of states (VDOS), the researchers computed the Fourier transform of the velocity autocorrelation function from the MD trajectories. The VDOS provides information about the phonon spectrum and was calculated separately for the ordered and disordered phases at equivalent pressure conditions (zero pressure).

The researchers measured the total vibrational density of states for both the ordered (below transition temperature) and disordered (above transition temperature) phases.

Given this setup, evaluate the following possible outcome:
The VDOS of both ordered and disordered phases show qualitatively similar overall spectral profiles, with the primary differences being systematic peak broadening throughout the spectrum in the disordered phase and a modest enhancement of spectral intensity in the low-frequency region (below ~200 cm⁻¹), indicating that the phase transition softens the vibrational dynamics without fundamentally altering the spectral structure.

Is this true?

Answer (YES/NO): NO